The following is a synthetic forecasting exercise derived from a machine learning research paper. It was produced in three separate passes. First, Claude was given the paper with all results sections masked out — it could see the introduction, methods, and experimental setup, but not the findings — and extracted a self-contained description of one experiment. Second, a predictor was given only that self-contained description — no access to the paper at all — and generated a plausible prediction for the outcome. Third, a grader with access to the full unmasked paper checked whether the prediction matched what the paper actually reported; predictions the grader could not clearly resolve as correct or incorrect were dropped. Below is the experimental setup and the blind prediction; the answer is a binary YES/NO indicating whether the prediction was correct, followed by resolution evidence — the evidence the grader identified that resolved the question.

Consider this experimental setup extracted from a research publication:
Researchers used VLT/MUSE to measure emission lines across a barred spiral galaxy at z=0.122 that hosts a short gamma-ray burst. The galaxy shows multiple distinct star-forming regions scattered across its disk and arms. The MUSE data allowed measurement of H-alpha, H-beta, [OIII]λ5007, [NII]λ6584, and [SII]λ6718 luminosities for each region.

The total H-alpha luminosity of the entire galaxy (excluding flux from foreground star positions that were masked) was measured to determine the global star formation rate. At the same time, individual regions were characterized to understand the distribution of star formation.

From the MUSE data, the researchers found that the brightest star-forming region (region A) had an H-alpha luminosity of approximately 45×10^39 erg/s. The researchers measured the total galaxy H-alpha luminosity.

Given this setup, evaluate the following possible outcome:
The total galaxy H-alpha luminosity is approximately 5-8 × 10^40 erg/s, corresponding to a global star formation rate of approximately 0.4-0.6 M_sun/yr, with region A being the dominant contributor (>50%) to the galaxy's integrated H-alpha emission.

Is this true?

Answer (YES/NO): NO